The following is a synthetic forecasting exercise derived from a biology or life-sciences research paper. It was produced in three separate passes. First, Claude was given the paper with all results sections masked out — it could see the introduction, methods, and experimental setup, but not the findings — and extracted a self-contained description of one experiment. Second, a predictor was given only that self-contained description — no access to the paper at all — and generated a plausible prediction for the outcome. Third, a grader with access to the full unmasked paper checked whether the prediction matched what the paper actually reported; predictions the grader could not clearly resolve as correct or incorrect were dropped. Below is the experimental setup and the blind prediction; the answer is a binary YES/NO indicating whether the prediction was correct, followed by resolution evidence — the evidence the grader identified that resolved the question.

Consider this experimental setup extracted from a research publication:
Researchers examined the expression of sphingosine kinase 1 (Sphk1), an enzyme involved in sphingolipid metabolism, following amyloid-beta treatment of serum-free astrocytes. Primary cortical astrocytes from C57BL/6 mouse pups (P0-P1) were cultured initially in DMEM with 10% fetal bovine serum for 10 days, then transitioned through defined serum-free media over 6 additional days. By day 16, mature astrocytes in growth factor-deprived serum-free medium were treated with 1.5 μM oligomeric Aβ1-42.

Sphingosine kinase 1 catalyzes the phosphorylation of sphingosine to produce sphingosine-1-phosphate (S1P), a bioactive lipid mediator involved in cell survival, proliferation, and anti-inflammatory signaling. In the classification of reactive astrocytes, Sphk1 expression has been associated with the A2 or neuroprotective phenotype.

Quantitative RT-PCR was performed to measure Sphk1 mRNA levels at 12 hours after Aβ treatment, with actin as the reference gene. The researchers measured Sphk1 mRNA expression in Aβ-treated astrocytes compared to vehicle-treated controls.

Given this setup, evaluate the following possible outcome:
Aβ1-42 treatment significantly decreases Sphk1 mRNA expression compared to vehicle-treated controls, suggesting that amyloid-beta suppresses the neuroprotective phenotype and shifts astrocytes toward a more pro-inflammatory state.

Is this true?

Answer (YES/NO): NO